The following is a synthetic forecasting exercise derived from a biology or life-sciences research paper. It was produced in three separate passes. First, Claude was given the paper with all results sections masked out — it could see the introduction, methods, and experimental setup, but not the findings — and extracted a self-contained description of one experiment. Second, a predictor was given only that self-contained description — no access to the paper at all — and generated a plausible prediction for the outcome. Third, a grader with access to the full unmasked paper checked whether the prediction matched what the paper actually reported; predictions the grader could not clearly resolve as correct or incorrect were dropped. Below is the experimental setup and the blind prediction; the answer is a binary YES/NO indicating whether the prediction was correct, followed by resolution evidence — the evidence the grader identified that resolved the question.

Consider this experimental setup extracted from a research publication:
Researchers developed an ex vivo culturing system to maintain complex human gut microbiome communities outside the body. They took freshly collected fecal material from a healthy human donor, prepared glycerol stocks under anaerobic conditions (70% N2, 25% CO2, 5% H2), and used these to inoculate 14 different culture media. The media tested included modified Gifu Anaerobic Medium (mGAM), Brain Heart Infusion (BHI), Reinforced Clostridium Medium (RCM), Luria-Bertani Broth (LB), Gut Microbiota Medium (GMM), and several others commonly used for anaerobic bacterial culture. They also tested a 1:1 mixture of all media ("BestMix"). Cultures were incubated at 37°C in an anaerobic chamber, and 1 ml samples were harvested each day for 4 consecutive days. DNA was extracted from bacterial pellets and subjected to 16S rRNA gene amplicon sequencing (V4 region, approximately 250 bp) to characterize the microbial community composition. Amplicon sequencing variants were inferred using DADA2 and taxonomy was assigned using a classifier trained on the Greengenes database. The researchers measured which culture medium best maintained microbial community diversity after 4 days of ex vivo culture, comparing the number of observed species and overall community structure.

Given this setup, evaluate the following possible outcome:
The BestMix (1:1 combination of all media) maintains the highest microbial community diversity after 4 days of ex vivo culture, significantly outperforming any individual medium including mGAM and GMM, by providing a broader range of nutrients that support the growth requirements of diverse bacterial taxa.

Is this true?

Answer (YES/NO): NO